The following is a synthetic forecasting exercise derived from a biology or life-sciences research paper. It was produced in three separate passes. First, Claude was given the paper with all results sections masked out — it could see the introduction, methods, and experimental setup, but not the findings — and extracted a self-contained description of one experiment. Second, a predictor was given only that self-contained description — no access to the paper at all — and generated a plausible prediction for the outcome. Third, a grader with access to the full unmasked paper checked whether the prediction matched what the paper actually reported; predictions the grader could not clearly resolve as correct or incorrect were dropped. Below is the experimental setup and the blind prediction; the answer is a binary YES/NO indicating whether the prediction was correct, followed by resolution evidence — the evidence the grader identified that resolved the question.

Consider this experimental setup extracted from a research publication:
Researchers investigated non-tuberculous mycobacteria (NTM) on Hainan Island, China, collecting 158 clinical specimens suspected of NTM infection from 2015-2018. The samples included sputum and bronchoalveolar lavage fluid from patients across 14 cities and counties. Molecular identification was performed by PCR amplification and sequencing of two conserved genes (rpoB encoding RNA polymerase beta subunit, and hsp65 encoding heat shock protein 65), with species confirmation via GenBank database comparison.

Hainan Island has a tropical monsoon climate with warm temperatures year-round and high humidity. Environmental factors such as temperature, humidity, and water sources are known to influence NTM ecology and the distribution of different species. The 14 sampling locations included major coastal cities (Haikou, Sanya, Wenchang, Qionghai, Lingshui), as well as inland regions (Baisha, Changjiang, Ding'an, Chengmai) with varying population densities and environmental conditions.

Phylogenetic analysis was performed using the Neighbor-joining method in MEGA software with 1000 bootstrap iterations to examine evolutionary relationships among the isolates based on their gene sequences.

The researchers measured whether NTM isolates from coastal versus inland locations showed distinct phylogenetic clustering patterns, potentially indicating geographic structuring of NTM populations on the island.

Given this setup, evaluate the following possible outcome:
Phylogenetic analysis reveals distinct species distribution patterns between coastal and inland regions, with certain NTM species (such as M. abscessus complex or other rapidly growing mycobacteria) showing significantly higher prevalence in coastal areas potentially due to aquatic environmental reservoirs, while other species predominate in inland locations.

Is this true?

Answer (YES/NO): NO